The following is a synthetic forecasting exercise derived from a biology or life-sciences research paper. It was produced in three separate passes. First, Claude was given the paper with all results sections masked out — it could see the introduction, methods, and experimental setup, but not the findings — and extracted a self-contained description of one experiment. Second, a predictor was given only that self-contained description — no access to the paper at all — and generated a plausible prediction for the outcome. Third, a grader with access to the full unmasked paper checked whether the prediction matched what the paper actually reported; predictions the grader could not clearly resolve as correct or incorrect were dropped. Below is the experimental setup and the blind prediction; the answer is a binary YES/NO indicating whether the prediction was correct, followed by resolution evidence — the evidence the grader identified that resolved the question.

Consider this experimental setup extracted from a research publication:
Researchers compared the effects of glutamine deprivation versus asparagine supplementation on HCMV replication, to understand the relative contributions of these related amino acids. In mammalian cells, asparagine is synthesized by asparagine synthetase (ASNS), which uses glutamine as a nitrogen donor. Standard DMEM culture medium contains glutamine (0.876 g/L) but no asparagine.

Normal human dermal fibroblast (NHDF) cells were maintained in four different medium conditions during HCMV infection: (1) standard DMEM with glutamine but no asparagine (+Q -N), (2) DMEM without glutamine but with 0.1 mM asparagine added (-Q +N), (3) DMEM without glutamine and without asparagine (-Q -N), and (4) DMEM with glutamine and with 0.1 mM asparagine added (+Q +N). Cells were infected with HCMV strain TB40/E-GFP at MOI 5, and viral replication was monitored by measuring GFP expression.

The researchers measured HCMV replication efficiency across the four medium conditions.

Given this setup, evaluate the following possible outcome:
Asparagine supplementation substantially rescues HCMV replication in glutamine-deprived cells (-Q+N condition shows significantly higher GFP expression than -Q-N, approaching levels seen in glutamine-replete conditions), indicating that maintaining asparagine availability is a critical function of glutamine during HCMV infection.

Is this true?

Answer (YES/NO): NO